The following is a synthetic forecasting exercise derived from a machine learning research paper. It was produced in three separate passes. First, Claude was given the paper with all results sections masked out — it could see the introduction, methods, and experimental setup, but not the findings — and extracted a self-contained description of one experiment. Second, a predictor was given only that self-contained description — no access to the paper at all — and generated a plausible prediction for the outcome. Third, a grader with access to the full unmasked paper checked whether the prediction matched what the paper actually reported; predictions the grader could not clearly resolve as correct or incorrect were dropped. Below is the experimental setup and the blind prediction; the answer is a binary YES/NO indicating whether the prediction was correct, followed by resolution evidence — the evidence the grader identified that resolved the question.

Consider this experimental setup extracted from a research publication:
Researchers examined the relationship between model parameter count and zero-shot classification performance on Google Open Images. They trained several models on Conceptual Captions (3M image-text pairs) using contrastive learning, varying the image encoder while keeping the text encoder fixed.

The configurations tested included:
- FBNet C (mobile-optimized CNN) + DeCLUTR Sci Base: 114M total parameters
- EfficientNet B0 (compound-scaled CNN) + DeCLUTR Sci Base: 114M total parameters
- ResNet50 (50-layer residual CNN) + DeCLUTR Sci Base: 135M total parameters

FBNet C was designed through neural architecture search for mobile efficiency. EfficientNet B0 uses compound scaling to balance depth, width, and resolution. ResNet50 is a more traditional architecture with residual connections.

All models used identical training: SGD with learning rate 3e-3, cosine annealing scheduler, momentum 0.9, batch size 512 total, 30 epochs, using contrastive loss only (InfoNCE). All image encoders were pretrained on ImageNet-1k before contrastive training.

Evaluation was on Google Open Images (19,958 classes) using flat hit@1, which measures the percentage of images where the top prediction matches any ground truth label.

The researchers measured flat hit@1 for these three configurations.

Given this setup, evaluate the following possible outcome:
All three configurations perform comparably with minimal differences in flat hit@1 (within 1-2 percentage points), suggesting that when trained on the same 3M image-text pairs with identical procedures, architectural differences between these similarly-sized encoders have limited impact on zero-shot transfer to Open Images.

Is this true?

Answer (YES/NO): NO